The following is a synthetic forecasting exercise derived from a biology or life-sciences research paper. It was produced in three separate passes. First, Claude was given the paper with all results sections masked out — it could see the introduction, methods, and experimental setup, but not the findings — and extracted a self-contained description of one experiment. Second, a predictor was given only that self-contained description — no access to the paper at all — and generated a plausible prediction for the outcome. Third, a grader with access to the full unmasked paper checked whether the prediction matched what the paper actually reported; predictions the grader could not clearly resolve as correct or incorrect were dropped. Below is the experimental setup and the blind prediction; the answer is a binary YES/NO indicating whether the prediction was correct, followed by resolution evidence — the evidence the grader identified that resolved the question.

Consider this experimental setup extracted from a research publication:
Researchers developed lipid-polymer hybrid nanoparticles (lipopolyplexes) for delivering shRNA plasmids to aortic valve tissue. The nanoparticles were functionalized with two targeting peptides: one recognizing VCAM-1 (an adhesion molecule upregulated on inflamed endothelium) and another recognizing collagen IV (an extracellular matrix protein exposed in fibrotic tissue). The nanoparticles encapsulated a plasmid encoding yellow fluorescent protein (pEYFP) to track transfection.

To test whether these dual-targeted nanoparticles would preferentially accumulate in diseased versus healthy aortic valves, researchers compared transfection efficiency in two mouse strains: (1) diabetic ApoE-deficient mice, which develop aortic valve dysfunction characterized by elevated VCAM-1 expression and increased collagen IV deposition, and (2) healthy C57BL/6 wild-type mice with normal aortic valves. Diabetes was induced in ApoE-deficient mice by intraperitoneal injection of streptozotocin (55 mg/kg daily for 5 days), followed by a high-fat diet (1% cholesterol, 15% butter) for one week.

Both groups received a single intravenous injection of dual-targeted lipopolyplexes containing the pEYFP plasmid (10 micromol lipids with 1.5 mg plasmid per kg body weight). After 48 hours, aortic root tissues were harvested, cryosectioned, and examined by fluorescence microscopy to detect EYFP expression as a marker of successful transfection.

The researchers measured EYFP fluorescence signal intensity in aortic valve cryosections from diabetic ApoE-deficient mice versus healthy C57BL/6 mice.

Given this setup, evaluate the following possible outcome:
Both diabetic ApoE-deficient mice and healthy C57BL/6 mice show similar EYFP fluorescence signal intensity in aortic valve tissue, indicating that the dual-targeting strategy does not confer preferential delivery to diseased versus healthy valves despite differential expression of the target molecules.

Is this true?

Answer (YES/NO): NO